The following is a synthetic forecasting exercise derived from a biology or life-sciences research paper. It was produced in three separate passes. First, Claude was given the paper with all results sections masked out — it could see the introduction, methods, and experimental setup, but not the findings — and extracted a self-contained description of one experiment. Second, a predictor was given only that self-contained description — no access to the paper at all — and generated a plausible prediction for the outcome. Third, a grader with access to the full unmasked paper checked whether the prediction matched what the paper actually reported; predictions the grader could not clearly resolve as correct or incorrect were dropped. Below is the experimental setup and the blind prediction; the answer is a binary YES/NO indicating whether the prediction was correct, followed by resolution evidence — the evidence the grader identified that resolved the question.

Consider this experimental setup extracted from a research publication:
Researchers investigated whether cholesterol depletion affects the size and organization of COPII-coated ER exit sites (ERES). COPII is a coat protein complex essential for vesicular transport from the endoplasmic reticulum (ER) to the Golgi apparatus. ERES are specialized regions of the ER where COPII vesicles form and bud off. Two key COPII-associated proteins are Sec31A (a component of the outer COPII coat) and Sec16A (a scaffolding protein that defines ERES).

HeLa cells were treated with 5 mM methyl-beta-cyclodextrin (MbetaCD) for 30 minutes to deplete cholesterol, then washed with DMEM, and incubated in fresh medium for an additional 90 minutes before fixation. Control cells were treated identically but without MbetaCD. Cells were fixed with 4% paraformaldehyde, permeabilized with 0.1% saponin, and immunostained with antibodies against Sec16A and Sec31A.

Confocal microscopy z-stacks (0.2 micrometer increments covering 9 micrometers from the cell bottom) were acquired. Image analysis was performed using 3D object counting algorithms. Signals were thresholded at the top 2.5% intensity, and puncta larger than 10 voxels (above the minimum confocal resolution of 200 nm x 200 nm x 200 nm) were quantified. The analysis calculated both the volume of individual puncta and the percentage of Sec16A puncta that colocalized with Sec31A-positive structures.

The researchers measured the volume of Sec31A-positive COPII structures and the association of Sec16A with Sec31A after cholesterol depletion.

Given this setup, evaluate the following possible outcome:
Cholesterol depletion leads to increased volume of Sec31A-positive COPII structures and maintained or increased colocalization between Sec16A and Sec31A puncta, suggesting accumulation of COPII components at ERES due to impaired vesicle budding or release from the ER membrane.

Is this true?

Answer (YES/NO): NO